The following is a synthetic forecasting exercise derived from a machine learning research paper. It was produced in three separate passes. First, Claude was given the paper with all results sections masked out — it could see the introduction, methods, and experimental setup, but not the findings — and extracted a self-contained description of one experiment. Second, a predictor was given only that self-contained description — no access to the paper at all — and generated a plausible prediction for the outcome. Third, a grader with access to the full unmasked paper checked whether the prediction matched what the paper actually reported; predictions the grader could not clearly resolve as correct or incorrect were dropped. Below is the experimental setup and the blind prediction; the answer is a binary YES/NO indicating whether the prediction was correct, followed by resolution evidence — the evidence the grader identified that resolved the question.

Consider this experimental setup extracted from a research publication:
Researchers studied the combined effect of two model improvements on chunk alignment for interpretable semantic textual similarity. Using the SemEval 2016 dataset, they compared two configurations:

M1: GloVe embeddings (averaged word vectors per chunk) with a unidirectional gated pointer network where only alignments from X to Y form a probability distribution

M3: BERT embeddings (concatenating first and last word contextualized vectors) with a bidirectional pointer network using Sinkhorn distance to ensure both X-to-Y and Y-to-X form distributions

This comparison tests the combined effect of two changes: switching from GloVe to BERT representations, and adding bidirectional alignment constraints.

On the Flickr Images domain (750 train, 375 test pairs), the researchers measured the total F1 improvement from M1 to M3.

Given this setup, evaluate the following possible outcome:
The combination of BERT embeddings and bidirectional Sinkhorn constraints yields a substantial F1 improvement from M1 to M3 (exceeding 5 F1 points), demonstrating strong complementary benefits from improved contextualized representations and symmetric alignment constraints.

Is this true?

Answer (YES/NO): YES